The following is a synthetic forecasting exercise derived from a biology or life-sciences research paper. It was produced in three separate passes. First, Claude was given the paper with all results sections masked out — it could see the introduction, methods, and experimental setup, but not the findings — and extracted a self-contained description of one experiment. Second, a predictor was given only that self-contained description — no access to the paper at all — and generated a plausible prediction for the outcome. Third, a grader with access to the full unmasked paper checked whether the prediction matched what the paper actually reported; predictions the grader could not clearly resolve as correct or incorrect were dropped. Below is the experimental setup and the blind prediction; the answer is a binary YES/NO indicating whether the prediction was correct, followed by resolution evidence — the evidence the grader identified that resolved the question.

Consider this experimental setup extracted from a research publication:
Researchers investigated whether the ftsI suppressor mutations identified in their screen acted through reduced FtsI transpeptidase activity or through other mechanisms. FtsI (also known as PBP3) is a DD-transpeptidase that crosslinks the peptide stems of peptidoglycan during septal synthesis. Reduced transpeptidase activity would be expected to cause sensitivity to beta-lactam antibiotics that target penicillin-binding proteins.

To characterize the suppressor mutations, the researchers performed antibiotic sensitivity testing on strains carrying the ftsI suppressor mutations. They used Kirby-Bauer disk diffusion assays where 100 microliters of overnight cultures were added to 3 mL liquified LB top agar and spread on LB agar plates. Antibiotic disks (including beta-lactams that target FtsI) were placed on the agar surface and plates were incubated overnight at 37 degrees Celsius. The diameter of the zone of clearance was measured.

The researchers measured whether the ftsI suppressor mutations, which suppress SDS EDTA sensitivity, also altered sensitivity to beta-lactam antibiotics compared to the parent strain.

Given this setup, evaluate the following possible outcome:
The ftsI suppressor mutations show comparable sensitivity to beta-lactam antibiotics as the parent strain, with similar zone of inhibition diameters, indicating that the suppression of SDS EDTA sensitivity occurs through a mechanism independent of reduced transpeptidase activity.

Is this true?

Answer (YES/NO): NO